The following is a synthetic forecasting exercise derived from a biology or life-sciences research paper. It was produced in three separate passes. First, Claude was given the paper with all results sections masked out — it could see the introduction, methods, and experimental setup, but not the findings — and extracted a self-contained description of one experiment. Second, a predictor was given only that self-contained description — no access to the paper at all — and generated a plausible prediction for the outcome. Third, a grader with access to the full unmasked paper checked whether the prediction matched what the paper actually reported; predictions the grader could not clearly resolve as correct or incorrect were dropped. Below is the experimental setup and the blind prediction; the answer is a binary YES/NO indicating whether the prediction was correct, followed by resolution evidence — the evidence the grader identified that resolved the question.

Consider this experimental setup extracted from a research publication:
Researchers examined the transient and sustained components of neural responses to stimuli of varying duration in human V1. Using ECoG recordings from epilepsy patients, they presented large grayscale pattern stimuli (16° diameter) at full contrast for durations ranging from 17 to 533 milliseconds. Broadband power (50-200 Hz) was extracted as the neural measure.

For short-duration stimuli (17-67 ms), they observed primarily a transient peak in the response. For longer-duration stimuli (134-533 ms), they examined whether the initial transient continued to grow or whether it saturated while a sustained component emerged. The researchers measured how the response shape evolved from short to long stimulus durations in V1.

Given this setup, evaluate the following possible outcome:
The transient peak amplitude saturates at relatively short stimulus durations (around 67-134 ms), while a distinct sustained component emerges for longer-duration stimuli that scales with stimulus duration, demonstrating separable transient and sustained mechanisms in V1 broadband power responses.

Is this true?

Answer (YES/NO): NO